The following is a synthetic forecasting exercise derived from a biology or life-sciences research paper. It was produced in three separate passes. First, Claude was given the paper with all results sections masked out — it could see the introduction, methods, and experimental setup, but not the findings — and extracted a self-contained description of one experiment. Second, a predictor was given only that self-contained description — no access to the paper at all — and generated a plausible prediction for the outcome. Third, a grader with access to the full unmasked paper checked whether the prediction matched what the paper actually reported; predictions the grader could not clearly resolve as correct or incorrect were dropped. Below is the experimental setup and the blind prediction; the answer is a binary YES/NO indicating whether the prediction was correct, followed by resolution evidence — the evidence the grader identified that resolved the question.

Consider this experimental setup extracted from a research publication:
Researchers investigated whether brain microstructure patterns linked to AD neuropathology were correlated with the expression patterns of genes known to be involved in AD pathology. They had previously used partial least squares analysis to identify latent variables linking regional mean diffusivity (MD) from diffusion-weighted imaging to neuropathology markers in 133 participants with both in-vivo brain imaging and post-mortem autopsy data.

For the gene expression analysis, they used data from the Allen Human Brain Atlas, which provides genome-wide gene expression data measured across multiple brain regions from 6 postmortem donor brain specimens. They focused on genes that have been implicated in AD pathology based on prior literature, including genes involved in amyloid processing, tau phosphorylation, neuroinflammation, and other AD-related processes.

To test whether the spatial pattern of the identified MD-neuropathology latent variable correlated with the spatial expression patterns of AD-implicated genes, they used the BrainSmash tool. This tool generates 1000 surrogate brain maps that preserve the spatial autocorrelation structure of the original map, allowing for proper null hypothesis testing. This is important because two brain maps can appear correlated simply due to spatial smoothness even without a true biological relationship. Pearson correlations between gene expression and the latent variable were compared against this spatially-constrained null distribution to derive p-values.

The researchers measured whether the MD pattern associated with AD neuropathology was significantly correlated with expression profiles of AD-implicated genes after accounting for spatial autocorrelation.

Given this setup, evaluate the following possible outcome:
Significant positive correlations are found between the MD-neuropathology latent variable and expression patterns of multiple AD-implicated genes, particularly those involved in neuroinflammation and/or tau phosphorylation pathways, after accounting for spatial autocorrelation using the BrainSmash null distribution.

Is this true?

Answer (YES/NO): NO